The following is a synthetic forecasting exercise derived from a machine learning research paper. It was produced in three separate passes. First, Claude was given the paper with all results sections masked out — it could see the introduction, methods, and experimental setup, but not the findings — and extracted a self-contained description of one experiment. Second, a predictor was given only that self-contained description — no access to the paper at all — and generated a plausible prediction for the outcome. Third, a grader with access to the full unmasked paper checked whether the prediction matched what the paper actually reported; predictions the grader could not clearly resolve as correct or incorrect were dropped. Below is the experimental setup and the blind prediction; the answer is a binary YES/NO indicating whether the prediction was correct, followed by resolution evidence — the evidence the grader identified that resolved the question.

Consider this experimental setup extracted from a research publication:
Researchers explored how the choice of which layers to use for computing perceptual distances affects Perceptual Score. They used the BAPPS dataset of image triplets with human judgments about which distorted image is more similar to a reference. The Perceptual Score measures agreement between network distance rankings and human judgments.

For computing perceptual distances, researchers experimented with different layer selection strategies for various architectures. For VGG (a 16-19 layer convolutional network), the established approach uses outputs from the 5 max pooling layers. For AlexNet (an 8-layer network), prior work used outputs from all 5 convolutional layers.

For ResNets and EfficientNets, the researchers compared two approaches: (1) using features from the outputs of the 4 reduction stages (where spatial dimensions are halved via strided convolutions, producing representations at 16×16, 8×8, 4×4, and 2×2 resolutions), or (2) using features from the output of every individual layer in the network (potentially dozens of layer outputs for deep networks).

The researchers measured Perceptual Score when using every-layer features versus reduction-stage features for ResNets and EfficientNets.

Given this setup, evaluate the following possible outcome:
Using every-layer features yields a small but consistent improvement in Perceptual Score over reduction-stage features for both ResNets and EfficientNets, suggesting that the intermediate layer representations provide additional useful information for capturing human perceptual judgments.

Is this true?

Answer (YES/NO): NO